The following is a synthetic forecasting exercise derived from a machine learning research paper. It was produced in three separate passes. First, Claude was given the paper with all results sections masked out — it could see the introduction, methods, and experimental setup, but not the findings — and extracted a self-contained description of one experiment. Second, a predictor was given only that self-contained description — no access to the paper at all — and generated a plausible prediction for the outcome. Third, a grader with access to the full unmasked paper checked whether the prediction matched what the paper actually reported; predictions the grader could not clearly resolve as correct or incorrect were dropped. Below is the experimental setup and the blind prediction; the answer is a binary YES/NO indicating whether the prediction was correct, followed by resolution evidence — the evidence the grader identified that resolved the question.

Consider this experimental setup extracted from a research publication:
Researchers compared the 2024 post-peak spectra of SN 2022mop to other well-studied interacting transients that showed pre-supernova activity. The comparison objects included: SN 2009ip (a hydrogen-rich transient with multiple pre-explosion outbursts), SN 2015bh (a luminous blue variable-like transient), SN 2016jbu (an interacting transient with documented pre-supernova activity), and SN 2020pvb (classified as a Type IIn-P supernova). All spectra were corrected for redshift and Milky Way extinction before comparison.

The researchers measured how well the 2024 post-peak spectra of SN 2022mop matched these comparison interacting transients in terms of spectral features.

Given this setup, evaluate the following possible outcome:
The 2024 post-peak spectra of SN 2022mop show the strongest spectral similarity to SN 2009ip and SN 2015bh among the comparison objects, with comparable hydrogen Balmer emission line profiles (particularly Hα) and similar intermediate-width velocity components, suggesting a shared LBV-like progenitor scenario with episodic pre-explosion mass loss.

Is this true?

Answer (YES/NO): NO